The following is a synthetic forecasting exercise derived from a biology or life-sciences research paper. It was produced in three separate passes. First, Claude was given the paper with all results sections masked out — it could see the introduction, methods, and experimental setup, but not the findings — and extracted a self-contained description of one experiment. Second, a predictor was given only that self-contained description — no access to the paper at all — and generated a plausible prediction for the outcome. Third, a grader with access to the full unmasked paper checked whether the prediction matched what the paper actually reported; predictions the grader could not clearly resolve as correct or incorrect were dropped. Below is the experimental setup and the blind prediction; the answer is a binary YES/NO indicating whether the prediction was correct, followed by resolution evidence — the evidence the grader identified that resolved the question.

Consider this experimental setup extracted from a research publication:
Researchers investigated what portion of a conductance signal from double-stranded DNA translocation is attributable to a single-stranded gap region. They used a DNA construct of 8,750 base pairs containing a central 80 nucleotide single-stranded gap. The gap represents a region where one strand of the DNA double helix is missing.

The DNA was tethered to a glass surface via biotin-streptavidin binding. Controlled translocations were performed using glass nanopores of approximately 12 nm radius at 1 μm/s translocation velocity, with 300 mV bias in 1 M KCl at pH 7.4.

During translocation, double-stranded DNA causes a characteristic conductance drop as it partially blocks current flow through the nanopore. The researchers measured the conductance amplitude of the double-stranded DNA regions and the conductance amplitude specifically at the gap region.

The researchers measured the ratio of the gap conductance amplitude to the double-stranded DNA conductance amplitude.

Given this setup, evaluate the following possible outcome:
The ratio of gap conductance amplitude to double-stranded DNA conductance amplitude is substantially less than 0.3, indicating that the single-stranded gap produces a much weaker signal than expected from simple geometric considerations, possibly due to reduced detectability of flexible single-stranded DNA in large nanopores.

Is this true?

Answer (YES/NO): NO